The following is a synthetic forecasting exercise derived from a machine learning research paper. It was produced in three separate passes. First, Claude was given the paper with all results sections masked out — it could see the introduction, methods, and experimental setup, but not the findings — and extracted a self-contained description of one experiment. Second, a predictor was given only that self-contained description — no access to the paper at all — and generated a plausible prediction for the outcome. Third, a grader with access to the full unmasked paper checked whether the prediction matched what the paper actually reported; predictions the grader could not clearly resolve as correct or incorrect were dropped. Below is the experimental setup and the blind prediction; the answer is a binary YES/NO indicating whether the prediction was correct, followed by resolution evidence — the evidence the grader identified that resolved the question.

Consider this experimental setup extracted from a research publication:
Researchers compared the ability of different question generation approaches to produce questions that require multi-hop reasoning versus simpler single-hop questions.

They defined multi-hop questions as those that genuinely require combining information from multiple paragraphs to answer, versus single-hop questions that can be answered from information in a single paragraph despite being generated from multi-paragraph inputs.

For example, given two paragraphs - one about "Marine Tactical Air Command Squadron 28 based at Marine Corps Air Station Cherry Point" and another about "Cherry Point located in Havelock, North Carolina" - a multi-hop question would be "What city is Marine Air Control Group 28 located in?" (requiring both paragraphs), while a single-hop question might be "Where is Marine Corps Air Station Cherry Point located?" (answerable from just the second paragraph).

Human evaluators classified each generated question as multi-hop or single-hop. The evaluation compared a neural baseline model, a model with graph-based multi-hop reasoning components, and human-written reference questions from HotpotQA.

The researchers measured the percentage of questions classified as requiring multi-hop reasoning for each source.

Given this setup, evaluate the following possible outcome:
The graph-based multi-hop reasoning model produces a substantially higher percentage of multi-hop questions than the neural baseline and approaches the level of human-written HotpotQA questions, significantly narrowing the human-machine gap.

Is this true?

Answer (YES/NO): YES